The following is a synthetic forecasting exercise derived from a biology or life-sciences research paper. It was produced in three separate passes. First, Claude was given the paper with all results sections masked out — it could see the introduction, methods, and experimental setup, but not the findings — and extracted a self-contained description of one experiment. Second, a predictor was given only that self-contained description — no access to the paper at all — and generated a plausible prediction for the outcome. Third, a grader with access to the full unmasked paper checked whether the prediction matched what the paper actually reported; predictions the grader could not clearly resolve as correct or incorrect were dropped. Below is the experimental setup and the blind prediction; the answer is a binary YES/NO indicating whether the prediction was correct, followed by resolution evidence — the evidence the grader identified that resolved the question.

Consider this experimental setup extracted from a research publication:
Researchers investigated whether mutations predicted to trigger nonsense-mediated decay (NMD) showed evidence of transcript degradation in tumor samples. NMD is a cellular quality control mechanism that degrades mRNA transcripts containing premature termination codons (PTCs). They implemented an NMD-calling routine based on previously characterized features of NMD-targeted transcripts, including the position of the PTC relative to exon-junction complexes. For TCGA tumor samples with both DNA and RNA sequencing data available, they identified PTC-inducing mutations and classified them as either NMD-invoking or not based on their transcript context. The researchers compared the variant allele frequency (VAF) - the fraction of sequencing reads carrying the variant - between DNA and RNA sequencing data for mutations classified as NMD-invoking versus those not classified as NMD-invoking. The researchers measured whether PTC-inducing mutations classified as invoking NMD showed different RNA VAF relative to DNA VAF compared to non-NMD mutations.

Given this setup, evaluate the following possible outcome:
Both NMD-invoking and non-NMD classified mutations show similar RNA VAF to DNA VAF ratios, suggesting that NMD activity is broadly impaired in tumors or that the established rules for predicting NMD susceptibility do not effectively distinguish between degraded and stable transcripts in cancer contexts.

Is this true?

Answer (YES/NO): NO